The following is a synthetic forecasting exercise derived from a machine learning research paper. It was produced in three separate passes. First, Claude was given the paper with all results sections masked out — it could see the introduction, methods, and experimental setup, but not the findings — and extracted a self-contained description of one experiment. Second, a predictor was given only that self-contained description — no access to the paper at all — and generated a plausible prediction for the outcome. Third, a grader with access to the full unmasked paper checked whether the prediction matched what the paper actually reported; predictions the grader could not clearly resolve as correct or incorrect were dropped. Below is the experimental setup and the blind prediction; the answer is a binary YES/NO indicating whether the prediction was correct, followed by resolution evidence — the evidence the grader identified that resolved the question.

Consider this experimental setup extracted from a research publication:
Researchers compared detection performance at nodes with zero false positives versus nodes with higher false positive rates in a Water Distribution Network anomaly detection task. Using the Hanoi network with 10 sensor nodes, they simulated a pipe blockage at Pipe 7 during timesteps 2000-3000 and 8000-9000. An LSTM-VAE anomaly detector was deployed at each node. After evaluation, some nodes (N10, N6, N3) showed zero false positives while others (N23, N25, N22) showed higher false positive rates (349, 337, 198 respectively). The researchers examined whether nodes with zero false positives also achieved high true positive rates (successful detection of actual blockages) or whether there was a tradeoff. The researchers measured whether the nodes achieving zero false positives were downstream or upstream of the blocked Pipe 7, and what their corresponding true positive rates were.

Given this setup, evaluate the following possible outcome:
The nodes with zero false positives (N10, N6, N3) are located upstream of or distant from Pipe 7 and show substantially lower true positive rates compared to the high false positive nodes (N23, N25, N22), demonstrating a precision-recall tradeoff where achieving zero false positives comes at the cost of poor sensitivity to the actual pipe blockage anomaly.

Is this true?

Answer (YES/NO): NO